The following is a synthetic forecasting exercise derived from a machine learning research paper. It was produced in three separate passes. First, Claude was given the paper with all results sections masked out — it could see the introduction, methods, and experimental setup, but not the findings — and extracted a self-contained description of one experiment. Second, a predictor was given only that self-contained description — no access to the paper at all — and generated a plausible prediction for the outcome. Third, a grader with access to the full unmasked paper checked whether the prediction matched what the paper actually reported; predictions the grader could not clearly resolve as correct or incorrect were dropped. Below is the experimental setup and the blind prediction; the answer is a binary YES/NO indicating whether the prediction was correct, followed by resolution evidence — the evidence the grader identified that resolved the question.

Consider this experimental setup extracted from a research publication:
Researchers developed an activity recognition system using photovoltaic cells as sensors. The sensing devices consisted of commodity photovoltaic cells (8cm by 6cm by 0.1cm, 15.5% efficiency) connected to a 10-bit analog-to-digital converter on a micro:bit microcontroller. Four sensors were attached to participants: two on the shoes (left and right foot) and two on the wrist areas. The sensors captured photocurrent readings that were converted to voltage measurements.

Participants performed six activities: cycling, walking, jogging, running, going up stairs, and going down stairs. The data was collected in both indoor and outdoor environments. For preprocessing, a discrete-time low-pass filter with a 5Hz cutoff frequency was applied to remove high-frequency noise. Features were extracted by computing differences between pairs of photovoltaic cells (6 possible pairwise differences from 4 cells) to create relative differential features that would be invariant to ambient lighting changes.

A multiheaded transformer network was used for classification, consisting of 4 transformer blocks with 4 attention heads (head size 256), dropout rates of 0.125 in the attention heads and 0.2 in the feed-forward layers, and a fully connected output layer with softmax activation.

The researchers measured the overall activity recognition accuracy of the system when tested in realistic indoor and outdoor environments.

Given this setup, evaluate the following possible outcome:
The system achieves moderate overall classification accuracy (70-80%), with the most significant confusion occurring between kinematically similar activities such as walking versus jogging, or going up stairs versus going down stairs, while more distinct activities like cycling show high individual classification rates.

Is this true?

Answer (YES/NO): NO